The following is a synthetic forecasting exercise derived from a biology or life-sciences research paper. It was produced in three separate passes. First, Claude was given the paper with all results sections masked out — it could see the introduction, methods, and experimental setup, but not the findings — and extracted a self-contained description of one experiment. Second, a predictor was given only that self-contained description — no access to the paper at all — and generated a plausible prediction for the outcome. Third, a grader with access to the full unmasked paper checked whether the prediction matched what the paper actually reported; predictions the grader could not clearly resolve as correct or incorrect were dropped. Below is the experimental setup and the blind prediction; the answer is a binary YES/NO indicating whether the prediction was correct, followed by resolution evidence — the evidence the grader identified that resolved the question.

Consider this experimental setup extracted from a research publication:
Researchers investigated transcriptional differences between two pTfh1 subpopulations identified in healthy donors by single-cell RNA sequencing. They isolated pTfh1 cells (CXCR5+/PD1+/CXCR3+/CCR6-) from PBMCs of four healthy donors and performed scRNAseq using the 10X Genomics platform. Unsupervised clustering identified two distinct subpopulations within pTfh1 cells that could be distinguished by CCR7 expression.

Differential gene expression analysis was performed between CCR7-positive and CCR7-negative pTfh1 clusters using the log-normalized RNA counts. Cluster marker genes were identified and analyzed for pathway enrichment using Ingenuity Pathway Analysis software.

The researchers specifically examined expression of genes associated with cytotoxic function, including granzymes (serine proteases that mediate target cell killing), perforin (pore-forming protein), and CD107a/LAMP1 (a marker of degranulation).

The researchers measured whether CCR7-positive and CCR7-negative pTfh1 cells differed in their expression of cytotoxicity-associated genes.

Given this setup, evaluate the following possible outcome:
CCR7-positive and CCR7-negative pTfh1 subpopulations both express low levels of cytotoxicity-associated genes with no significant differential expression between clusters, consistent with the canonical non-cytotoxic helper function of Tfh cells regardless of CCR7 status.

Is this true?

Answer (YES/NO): NO